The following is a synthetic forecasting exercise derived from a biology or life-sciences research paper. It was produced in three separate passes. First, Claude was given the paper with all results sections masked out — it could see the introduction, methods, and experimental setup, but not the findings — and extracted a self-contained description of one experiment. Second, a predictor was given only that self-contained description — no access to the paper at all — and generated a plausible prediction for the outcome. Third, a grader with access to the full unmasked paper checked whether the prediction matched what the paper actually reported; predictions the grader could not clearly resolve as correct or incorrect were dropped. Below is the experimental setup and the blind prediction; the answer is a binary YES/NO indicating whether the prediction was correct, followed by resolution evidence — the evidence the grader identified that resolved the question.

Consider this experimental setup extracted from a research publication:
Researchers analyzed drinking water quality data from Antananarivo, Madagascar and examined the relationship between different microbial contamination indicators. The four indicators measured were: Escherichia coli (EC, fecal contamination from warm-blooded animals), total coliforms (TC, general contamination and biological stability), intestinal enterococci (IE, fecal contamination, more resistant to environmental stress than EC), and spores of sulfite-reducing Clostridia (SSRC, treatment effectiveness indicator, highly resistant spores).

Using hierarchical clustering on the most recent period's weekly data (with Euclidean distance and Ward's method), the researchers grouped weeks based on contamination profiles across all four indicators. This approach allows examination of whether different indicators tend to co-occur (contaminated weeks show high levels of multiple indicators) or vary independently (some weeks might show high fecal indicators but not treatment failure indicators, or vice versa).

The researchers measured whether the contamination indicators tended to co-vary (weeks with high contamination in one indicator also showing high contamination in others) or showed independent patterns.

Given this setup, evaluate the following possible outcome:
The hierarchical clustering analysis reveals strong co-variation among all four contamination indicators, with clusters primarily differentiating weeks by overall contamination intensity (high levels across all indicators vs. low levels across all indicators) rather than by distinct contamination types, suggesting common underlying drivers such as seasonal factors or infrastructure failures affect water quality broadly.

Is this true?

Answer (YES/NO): NO